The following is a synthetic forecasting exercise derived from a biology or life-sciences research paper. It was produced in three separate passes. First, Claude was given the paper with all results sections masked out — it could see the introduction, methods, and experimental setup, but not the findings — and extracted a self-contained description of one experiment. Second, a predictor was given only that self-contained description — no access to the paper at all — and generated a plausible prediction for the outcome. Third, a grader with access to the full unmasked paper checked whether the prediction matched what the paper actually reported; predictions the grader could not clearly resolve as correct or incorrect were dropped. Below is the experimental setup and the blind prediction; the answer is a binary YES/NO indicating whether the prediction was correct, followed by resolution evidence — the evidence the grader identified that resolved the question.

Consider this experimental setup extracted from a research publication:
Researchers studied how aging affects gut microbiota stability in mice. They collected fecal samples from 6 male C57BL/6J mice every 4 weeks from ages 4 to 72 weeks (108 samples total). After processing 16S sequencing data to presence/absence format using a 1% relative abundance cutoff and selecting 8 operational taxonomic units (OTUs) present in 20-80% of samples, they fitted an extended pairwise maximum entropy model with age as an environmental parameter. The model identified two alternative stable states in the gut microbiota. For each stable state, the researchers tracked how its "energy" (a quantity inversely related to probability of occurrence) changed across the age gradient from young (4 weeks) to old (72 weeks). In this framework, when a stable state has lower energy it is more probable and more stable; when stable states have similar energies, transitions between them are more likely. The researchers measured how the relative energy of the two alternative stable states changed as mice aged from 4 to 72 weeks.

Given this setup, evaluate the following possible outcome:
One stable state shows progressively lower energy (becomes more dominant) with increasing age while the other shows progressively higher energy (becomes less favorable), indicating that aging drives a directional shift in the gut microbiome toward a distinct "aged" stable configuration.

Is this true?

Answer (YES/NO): NO